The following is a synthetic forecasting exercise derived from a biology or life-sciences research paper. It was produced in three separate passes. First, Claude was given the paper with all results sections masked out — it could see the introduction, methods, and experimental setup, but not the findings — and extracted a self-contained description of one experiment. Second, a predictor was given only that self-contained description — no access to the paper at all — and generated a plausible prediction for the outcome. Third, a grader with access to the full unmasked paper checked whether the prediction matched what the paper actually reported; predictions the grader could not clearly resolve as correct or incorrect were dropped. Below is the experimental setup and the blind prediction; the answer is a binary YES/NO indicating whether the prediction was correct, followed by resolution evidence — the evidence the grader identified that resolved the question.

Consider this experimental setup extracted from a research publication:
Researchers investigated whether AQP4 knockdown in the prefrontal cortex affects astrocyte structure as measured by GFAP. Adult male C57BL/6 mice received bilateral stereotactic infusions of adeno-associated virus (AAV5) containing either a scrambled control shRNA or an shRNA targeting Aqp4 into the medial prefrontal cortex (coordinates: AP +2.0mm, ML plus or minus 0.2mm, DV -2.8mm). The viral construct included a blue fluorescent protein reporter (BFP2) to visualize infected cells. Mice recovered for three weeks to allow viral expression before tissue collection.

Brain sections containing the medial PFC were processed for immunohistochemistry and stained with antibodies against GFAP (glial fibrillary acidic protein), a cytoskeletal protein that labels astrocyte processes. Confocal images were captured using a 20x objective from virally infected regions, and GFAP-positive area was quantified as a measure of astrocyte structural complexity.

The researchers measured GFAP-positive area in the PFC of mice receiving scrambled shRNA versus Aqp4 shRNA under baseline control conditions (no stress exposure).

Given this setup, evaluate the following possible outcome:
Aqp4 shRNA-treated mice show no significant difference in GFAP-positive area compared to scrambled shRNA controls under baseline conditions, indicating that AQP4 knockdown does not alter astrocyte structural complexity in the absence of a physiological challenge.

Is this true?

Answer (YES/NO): NO